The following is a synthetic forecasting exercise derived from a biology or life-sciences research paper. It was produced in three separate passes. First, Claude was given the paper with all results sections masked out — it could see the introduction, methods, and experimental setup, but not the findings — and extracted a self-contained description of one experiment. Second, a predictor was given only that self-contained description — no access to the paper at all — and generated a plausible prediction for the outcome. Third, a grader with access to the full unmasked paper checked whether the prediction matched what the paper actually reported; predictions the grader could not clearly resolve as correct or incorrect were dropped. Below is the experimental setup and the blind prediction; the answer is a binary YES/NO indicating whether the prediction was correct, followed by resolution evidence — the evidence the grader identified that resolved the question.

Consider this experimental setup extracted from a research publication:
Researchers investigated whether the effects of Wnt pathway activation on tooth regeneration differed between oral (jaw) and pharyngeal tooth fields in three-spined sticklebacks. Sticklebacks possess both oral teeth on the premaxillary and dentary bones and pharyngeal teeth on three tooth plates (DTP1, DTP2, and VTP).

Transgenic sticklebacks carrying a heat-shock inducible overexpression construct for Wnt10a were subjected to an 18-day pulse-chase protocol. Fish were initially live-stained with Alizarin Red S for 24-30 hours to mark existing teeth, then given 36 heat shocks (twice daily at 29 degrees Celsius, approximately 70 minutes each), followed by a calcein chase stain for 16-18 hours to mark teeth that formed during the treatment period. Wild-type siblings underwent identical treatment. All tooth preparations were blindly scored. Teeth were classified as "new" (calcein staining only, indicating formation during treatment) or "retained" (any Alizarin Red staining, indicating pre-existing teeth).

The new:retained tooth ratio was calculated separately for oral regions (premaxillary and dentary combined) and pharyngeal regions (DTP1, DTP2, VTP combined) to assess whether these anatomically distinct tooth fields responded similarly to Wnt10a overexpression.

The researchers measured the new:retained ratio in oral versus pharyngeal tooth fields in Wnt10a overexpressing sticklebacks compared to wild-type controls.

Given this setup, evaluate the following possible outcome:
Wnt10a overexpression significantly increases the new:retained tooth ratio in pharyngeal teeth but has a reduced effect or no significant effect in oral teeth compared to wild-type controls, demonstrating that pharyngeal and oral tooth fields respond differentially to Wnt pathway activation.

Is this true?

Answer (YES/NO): NO